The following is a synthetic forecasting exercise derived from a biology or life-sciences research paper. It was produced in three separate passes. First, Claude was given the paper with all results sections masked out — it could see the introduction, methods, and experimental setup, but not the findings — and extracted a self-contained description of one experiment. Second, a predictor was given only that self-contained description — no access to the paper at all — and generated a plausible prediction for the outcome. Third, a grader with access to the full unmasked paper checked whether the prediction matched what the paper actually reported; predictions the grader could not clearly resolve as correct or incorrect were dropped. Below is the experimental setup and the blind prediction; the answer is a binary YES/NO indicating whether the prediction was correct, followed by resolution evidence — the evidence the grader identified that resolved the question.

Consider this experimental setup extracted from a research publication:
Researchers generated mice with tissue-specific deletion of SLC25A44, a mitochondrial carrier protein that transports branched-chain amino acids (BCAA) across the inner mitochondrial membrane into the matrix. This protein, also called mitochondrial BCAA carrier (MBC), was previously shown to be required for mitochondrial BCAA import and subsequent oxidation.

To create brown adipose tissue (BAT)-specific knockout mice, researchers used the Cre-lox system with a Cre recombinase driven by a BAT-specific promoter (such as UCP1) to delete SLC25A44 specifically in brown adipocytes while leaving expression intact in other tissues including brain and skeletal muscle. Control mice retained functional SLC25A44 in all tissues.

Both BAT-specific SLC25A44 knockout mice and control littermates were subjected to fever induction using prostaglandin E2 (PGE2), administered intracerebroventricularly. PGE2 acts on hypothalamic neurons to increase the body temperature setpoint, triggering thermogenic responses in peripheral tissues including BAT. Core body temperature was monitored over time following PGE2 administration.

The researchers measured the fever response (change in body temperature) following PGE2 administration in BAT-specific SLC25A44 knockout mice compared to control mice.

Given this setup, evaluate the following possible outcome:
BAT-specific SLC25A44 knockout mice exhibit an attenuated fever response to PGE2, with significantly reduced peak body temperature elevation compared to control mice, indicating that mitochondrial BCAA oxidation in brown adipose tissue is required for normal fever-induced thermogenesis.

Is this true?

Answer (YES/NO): YES